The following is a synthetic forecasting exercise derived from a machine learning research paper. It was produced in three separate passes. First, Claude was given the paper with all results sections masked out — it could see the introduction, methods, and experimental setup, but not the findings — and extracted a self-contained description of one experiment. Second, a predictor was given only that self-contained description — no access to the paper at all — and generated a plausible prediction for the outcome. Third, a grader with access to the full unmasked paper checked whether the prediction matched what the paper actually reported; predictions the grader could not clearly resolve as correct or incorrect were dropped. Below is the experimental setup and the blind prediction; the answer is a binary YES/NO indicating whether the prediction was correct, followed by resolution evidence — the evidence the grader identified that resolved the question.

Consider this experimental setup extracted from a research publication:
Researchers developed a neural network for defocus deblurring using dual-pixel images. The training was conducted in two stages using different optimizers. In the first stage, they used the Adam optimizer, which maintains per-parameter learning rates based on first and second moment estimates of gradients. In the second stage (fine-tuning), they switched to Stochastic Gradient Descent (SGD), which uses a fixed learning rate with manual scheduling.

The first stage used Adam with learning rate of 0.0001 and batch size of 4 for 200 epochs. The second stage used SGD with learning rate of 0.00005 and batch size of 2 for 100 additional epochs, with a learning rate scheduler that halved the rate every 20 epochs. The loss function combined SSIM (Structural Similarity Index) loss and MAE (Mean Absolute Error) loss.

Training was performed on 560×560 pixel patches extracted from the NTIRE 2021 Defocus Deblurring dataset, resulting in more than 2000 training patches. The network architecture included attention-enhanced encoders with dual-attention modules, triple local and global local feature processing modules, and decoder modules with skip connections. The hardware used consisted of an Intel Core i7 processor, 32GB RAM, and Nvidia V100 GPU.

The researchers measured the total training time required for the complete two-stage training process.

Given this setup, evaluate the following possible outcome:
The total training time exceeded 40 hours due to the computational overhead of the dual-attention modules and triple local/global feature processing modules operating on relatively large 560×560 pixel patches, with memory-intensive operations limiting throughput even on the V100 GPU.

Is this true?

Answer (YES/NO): YES